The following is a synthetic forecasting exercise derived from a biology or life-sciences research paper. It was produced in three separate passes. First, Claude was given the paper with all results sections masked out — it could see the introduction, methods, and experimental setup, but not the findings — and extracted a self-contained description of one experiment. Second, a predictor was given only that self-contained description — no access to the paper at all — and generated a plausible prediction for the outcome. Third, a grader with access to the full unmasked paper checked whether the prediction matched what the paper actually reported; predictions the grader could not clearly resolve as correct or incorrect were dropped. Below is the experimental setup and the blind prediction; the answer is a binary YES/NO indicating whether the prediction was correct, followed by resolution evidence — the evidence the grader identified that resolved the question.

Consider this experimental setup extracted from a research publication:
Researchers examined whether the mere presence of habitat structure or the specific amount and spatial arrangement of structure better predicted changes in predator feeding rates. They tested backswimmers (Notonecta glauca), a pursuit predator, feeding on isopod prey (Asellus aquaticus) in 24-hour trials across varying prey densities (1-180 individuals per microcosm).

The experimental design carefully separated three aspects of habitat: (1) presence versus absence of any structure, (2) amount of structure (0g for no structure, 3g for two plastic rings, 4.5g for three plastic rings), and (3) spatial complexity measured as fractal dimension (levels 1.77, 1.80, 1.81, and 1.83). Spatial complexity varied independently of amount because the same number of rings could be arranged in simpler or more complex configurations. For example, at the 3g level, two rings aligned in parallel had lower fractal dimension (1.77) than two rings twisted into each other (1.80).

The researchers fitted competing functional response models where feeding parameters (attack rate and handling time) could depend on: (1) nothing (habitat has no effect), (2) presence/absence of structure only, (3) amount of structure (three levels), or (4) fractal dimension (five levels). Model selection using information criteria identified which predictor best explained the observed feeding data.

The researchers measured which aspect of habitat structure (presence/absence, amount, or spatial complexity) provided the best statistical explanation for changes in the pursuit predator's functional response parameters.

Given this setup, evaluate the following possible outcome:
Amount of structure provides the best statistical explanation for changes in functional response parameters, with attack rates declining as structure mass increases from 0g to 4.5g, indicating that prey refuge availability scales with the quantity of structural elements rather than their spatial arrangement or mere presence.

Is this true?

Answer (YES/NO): NO